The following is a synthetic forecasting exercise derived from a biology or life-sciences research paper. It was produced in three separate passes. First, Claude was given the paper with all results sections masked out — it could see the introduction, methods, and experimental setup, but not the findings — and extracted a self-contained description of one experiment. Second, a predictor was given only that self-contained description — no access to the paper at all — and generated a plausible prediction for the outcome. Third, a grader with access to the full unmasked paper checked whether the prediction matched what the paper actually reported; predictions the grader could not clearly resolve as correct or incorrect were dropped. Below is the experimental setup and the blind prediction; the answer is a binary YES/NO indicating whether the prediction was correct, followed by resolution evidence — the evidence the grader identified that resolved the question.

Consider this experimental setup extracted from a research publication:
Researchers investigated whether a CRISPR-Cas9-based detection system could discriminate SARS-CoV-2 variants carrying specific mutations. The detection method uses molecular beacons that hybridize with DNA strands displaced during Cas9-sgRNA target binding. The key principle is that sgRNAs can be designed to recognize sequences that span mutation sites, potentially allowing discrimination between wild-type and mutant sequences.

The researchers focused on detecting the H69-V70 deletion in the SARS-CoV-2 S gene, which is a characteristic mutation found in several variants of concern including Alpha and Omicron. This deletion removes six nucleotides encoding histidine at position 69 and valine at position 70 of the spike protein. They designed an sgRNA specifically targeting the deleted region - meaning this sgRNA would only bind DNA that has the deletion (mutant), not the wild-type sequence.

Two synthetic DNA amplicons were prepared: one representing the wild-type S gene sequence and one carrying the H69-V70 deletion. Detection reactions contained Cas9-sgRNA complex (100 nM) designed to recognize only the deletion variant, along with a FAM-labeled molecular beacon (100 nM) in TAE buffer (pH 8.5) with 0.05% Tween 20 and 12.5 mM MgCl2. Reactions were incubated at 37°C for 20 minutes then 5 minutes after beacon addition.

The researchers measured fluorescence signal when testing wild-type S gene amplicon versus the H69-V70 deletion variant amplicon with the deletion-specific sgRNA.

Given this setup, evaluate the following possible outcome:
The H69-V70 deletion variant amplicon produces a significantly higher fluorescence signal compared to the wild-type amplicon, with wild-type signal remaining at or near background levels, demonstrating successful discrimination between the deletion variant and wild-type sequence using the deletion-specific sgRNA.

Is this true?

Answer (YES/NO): YES